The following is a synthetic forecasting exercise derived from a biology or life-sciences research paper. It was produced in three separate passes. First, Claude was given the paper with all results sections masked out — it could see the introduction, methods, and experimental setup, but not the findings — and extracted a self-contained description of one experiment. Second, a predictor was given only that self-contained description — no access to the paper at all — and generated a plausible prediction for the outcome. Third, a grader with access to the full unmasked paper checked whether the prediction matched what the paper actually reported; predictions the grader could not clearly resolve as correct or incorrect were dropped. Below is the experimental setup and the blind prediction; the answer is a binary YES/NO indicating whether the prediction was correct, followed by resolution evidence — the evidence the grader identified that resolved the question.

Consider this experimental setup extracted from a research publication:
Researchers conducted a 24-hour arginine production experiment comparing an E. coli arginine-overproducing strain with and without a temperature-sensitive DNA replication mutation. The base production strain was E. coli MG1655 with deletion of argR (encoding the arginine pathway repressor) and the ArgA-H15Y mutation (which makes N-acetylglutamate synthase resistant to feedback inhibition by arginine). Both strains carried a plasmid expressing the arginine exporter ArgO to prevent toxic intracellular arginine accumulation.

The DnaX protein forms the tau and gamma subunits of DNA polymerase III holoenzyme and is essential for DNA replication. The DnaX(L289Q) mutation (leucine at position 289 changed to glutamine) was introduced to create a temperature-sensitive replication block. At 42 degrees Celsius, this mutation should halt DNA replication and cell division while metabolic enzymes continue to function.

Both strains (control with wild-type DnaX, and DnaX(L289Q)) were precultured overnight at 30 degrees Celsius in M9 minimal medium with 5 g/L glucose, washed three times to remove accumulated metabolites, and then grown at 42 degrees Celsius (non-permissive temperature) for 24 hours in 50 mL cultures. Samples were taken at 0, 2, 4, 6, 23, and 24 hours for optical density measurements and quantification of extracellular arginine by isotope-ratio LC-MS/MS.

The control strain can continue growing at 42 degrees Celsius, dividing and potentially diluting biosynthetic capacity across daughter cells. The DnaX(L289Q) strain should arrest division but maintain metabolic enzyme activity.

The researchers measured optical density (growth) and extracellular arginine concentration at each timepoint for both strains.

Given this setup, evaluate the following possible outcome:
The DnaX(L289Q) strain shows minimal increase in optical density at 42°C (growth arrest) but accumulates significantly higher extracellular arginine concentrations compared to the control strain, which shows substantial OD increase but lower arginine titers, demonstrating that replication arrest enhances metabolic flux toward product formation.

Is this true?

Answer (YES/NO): NO